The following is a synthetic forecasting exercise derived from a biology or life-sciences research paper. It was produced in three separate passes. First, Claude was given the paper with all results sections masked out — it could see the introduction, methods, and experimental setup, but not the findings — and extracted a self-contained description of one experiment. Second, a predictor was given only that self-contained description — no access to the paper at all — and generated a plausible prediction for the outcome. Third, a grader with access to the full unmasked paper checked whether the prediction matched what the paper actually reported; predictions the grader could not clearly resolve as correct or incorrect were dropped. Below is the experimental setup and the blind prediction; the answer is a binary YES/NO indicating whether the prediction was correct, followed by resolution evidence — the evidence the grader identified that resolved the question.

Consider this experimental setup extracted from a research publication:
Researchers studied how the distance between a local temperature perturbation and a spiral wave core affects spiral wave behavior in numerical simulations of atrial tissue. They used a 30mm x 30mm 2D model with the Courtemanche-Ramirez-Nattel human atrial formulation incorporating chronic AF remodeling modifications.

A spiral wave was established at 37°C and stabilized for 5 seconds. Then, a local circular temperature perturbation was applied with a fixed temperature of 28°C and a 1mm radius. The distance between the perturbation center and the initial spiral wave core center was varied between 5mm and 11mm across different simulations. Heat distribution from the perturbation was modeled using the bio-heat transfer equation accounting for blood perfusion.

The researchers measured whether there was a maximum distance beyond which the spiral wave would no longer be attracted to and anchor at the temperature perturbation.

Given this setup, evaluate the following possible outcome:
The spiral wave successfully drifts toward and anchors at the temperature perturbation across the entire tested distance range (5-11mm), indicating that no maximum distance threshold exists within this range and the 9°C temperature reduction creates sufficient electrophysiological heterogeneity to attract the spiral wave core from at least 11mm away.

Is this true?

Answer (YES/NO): NO